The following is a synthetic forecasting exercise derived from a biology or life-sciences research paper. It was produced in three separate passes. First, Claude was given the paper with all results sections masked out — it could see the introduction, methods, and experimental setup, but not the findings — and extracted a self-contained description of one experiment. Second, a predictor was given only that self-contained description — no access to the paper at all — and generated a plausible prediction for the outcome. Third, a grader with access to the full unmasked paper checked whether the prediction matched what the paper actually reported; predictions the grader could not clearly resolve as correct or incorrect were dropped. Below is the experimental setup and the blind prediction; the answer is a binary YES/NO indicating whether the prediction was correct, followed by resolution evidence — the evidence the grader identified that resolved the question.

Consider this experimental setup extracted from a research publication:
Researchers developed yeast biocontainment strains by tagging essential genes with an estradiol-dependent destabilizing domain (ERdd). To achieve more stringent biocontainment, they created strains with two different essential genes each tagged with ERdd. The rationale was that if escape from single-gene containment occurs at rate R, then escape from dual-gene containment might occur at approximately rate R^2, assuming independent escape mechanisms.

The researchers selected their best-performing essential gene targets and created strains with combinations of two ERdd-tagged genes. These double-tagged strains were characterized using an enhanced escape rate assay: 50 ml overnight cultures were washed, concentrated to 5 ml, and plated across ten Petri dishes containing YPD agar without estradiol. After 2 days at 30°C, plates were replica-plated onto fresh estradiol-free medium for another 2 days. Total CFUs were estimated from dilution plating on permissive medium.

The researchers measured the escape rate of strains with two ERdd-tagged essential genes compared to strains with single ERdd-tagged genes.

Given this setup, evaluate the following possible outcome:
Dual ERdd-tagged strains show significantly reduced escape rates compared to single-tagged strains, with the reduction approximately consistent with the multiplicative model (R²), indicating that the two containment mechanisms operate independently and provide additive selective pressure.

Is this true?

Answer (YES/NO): NO